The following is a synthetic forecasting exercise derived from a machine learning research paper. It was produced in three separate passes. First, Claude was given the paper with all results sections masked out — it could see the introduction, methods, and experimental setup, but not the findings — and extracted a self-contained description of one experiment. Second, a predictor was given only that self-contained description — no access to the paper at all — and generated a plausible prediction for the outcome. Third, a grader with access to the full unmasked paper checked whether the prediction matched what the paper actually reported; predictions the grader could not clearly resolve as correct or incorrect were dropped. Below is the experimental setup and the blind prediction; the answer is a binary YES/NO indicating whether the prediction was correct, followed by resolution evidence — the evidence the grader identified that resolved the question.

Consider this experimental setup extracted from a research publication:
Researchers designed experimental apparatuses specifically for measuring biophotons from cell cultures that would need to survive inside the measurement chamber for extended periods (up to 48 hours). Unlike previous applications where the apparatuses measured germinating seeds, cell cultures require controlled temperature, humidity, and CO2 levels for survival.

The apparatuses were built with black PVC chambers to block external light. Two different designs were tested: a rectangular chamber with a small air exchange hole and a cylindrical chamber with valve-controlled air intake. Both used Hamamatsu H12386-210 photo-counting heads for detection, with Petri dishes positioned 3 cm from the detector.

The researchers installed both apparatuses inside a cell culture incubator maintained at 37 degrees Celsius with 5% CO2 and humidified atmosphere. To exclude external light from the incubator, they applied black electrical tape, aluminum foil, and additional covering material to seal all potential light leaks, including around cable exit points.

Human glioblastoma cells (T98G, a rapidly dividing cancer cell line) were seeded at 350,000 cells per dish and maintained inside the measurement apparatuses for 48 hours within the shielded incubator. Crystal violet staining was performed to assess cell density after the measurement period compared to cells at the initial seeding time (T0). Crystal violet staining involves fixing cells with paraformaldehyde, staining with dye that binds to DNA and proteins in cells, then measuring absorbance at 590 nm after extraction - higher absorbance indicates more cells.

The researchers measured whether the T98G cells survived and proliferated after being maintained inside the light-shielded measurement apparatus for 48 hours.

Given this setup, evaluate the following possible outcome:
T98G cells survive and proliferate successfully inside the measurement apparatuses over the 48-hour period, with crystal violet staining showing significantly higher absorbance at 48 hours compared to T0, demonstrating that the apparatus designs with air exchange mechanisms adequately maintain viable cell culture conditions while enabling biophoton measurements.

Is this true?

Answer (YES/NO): YES